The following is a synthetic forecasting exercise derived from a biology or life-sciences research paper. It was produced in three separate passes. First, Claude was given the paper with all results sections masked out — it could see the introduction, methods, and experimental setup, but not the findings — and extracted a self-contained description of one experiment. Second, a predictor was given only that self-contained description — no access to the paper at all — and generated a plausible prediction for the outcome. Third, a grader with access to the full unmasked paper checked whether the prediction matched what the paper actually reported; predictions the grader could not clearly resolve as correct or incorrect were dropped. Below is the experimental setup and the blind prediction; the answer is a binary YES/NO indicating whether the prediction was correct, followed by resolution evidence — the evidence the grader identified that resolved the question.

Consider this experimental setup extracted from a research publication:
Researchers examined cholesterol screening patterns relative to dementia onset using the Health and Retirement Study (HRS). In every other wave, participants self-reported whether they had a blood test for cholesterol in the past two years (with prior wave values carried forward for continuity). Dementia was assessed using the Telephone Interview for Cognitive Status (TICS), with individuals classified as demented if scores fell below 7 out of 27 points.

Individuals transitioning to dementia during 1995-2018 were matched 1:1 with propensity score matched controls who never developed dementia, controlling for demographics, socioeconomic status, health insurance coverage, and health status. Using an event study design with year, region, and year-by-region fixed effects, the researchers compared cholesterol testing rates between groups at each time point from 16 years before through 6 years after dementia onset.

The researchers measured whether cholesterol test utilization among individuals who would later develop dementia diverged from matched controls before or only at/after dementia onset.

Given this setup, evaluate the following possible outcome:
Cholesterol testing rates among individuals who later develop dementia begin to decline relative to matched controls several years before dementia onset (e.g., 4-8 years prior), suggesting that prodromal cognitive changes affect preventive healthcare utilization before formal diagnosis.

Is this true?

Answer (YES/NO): YES